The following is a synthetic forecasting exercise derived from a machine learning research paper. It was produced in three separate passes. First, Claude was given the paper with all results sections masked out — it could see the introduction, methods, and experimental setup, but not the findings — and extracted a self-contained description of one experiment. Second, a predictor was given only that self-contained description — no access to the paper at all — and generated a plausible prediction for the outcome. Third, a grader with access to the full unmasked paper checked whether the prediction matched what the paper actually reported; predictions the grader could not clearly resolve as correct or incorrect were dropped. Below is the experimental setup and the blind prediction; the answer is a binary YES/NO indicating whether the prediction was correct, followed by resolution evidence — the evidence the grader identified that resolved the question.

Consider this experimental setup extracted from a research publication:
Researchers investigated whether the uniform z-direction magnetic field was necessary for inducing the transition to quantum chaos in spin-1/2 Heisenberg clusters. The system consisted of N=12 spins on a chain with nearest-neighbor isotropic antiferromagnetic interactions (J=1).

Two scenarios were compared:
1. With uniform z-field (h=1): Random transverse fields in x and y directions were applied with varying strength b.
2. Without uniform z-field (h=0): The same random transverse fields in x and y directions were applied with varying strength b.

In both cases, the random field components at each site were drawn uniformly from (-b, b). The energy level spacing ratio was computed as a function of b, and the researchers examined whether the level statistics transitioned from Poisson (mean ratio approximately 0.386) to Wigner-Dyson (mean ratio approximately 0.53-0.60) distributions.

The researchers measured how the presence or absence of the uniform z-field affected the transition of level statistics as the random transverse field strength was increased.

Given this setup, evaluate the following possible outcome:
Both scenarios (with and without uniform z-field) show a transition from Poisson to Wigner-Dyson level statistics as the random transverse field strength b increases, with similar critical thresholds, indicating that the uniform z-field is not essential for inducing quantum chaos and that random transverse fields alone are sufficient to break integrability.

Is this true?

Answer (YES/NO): NO